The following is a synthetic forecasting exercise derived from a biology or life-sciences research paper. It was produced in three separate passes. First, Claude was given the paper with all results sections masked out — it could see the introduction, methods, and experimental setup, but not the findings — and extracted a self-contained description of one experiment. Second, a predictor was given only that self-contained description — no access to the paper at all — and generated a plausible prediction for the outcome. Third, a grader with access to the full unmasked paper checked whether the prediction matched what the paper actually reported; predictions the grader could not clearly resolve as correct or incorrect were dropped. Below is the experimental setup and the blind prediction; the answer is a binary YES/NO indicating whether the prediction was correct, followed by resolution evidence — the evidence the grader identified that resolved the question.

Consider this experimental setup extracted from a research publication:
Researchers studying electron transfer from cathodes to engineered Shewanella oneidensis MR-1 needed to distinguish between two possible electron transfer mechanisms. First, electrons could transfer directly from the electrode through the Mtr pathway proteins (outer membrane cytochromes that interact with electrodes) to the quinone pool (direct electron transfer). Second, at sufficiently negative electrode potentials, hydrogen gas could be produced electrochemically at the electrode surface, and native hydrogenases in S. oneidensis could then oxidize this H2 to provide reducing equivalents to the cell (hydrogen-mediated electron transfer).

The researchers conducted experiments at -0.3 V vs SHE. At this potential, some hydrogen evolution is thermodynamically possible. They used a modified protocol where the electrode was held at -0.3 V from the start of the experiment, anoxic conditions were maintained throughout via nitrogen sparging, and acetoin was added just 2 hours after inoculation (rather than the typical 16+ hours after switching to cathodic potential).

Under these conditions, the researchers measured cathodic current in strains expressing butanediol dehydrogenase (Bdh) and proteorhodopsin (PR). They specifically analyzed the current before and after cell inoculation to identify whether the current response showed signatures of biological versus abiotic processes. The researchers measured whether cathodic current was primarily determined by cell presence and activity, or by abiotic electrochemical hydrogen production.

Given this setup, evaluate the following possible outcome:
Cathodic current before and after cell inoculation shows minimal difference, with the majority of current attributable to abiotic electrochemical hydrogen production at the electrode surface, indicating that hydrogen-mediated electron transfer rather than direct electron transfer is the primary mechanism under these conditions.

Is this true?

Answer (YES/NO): NO